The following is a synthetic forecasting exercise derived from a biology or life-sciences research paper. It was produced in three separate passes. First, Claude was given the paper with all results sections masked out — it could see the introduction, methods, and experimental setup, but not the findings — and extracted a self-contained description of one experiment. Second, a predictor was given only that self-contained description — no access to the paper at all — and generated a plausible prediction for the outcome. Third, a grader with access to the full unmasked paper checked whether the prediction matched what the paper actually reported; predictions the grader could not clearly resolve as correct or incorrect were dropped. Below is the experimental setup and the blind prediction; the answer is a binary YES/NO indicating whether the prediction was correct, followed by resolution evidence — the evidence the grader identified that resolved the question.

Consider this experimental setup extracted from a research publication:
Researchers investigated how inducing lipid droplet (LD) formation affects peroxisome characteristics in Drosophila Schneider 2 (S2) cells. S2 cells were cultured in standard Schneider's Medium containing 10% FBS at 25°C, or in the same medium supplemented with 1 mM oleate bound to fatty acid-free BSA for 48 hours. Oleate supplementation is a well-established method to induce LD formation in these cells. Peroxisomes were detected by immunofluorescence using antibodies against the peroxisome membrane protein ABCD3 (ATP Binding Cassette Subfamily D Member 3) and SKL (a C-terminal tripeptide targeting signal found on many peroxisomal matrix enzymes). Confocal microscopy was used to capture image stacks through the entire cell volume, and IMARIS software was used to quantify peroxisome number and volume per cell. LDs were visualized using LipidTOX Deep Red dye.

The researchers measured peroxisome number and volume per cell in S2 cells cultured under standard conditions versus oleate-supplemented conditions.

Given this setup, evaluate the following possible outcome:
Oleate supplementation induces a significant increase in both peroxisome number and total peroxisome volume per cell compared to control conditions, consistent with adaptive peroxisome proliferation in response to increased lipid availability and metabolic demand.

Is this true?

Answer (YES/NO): NO